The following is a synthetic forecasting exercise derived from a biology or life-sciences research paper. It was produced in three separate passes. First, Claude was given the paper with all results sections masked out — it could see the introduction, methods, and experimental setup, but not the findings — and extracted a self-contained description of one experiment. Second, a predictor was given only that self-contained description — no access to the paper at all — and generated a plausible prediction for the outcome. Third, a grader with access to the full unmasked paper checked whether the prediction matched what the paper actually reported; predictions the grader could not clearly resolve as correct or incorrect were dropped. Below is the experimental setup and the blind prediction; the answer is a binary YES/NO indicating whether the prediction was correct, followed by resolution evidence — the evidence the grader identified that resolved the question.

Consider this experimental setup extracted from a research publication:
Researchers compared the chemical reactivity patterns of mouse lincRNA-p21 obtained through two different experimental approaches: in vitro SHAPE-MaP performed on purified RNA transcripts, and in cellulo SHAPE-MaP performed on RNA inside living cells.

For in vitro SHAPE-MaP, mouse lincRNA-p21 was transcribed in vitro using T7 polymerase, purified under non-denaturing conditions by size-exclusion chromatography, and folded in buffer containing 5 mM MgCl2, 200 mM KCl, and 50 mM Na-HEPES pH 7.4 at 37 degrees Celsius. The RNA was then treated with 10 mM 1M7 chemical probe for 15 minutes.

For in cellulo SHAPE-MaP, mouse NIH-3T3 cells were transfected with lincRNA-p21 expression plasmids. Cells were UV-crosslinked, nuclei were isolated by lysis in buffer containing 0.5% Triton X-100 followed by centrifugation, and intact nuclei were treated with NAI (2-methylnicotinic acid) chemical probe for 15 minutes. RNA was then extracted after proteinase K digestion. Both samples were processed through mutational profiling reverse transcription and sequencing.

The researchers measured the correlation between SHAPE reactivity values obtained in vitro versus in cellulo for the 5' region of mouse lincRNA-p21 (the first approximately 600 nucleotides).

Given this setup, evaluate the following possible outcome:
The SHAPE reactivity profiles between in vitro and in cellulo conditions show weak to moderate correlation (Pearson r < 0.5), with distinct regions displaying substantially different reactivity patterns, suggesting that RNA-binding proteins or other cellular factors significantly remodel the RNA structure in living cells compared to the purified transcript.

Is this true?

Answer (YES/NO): YES